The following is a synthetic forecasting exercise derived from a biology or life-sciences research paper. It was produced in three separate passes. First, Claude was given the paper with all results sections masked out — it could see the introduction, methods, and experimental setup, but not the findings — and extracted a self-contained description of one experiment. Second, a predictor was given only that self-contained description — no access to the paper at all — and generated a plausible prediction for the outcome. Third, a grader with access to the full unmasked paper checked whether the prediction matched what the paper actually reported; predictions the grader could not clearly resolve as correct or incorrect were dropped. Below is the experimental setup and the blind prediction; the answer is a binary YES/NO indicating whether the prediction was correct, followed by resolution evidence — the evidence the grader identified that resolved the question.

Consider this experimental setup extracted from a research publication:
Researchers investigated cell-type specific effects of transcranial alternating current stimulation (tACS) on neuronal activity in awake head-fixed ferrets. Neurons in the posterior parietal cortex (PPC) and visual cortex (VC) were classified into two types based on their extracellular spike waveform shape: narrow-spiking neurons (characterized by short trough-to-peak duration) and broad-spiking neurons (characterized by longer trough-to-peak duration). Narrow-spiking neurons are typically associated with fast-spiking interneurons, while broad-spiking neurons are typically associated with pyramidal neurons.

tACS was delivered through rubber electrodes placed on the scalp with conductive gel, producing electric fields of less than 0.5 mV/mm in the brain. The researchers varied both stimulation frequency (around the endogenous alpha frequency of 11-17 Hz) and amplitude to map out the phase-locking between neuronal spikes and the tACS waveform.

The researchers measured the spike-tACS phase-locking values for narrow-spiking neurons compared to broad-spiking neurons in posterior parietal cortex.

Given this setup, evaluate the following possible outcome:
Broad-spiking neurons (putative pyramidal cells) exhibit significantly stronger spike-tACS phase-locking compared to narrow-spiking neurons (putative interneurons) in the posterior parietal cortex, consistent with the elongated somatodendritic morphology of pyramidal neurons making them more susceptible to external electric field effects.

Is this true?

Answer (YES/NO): NO